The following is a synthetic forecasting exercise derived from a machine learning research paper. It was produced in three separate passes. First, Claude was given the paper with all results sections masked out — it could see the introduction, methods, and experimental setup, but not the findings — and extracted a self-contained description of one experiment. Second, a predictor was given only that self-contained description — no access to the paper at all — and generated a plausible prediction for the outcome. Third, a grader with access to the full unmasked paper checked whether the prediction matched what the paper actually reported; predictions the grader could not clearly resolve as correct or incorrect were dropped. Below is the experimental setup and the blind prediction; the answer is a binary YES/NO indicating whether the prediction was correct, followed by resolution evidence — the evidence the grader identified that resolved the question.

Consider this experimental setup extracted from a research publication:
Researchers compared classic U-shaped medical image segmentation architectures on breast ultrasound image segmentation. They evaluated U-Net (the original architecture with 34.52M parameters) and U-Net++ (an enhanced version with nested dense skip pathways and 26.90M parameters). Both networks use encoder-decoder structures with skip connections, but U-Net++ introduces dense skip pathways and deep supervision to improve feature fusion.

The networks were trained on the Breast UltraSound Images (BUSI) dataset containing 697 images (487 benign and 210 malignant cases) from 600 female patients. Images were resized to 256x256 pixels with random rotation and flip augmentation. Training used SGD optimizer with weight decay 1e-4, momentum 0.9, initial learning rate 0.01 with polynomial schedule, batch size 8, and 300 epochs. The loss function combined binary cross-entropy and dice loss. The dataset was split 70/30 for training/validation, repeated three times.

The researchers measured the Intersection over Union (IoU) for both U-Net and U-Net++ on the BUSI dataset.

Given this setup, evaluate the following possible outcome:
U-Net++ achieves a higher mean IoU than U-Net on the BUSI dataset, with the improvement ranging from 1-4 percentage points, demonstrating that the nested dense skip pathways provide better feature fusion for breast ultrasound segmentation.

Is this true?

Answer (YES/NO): NO